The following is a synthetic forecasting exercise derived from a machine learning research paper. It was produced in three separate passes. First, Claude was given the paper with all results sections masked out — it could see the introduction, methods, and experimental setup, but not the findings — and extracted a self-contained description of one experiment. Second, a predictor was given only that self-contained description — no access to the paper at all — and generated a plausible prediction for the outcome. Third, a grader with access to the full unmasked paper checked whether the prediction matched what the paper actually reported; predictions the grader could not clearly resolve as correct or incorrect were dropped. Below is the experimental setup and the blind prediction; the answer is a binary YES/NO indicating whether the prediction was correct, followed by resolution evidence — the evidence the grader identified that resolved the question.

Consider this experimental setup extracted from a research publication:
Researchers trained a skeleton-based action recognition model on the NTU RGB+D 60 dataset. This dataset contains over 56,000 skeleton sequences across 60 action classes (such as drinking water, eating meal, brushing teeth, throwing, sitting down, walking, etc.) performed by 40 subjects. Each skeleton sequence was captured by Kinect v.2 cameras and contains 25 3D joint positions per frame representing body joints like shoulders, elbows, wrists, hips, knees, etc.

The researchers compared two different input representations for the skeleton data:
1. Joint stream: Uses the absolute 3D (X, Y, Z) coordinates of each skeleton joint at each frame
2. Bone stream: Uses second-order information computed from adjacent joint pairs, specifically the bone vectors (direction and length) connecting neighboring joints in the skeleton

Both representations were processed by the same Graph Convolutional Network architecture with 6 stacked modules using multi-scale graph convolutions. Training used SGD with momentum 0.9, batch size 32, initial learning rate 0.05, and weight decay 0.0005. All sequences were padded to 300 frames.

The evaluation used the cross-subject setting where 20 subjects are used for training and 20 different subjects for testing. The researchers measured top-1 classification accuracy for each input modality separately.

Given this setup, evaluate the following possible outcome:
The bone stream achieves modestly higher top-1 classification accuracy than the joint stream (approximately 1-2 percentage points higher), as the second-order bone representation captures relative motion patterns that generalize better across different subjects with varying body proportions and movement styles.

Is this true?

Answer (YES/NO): NO